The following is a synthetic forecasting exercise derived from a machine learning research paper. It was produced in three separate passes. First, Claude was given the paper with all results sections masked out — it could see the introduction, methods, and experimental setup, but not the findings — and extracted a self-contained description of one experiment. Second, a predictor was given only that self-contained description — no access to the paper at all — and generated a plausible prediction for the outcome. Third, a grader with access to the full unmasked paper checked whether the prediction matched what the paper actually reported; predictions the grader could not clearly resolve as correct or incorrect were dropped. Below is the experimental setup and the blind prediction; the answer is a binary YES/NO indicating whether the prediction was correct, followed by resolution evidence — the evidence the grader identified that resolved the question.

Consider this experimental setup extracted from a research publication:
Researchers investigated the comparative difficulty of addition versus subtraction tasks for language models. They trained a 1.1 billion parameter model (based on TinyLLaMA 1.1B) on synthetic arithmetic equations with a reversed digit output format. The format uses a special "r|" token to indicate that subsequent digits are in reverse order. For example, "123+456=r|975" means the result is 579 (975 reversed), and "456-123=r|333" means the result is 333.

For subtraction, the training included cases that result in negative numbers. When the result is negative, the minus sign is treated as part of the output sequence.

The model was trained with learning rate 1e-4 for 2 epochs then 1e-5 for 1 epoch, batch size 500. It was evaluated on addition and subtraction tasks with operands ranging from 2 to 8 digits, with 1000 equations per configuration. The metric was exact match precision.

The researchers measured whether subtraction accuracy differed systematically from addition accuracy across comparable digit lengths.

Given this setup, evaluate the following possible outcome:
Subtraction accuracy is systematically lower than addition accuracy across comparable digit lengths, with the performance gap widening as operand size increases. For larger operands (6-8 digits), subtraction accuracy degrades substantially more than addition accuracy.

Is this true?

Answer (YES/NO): NO